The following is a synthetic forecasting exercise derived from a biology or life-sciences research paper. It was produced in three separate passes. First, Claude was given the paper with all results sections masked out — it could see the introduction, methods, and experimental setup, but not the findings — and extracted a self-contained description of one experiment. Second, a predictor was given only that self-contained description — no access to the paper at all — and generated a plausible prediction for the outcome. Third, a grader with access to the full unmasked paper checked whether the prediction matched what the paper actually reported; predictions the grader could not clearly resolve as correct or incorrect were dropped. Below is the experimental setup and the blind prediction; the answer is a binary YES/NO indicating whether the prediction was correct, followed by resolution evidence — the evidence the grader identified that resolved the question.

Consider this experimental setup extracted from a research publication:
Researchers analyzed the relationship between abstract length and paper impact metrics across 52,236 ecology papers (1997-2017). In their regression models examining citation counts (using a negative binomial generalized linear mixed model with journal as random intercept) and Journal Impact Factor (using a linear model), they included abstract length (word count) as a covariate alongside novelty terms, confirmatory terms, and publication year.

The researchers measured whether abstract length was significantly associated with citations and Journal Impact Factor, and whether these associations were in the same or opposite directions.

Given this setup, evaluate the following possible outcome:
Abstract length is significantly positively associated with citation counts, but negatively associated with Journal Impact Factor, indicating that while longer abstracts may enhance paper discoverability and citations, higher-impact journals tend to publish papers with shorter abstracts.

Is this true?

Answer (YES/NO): YES